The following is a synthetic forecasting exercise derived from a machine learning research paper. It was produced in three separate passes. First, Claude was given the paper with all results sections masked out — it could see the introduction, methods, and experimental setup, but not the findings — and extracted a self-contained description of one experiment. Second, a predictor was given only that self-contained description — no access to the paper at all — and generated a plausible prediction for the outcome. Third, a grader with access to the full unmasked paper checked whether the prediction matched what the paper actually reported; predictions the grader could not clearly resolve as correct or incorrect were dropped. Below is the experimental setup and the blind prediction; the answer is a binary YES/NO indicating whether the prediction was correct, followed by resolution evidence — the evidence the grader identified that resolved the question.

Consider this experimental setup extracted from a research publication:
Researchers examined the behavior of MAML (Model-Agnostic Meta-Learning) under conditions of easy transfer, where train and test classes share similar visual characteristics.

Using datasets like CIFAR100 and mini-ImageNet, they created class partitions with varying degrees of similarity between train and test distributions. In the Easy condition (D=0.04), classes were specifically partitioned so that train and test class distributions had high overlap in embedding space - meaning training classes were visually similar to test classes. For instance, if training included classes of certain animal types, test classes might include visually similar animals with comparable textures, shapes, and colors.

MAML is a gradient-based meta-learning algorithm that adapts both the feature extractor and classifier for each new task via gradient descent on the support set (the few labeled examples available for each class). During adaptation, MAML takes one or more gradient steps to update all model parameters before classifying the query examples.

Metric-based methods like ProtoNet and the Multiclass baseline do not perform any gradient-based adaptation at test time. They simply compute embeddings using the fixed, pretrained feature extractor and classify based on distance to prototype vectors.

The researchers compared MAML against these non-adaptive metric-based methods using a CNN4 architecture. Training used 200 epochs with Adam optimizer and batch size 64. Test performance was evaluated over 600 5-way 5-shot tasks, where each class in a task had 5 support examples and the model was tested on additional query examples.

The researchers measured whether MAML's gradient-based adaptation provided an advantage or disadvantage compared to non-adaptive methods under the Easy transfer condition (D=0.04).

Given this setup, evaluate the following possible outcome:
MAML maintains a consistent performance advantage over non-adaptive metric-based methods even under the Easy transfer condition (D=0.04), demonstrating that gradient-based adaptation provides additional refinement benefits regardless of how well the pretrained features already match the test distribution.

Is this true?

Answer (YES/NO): NO